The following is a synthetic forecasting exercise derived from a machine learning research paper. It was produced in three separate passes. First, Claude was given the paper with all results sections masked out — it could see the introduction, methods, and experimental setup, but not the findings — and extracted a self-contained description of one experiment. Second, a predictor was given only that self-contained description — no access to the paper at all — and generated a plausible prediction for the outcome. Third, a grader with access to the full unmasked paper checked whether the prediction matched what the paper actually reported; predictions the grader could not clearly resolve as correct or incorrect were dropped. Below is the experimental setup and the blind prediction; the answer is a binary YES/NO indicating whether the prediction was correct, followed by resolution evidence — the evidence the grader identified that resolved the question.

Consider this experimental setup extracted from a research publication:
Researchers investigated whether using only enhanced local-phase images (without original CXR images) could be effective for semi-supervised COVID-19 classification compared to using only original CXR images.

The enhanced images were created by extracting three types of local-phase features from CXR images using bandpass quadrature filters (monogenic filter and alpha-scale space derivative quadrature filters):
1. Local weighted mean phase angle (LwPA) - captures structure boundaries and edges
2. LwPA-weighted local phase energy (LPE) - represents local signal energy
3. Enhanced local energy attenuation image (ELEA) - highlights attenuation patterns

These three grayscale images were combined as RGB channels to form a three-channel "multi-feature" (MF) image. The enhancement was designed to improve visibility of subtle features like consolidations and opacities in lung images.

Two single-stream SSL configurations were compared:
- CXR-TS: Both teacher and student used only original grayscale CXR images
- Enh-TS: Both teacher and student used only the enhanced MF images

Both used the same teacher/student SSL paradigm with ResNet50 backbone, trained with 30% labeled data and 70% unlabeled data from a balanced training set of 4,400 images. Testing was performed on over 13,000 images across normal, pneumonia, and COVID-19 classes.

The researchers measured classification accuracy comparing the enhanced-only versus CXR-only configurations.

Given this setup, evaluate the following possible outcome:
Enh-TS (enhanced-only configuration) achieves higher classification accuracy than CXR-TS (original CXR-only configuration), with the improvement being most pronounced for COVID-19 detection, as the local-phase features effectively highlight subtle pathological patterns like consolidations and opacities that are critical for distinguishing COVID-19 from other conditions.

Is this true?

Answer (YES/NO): NO